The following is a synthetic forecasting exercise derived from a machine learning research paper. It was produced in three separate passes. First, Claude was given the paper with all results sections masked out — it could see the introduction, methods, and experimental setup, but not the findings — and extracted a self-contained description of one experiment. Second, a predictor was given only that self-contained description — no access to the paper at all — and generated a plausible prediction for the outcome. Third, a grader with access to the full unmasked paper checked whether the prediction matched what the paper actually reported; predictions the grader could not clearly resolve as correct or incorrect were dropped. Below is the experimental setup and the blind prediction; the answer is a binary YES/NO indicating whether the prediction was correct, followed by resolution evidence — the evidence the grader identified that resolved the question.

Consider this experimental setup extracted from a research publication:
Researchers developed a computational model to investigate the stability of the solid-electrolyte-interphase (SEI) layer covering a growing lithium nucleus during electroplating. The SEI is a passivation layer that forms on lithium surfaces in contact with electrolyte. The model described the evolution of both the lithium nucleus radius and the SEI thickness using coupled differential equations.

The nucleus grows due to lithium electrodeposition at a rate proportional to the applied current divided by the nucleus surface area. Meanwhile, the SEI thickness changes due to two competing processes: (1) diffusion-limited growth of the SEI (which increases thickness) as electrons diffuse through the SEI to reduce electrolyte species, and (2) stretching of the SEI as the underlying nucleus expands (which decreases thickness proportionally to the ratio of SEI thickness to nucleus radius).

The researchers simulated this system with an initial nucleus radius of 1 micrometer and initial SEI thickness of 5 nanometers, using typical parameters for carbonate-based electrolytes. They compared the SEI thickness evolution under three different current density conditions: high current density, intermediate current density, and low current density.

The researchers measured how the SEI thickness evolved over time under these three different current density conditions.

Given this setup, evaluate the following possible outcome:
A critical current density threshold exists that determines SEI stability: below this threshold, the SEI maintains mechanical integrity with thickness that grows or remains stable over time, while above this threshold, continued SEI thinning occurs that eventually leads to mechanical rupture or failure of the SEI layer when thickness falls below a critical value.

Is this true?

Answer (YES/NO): NO